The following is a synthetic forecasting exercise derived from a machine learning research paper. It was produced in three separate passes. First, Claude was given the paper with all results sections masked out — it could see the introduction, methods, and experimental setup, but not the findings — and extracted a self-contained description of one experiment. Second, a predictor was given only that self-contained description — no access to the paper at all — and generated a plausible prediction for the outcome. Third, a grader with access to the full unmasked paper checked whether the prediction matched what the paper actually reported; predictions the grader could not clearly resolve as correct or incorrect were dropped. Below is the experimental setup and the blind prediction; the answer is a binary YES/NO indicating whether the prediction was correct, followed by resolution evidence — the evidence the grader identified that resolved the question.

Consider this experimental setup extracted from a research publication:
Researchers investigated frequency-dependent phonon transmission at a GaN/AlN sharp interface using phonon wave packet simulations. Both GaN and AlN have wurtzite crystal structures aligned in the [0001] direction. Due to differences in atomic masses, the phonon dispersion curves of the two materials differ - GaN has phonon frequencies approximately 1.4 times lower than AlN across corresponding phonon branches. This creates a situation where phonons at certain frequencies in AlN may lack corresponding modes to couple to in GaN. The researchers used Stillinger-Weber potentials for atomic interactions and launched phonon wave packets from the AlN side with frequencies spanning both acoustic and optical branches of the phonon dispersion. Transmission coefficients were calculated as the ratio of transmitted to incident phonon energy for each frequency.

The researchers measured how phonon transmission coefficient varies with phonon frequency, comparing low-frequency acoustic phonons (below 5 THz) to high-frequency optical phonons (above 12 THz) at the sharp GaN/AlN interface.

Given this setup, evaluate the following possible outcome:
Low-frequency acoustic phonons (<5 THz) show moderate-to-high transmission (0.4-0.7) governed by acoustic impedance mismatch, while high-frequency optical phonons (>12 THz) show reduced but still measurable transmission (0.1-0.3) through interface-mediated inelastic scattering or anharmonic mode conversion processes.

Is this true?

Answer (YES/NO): NO